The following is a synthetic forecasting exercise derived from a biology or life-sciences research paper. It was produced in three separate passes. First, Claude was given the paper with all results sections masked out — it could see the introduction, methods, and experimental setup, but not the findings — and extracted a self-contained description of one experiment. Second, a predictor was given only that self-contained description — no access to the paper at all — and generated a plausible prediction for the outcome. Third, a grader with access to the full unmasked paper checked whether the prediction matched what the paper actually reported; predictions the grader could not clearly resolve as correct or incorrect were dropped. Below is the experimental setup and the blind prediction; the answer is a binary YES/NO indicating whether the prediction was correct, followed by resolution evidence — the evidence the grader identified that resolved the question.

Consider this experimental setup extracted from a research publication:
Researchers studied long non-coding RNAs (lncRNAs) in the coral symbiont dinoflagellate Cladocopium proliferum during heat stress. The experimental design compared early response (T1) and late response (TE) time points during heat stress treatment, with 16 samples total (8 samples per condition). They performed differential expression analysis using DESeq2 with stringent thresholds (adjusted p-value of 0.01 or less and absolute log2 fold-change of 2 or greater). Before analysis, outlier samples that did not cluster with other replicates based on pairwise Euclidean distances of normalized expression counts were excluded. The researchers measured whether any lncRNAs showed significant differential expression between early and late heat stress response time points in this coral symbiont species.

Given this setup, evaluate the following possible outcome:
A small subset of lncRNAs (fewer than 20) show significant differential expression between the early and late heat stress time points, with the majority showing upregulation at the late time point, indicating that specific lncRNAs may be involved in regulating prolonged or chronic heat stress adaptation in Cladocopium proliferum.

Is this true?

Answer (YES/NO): NO